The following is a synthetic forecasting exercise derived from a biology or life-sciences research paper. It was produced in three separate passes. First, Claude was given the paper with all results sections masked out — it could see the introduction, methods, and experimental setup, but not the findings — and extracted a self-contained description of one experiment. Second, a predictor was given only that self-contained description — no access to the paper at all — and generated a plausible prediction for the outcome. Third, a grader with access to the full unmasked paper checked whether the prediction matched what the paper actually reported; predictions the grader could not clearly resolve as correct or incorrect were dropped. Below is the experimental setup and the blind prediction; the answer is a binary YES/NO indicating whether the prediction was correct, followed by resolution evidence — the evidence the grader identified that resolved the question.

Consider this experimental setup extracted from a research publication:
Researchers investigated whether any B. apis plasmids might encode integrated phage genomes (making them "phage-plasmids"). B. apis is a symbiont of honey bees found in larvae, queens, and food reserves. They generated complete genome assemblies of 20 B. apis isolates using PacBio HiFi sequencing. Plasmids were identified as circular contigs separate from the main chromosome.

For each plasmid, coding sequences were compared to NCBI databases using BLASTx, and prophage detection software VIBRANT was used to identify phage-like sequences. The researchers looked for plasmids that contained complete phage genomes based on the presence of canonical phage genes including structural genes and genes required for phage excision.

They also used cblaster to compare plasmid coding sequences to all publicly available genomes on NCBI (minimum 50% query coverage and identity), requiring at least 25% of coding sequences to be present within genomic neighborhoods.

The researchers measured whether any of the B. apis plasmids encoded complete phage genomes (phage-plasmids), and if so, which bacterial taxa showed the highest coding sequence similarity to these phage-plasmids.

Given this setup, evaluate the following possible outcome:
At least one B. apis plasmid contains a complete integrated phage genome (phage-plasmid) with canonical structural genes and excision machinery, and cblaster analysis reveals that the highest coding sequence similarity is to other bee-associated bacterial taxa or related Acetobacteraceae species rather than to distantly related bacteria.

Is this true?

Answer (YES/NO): NO